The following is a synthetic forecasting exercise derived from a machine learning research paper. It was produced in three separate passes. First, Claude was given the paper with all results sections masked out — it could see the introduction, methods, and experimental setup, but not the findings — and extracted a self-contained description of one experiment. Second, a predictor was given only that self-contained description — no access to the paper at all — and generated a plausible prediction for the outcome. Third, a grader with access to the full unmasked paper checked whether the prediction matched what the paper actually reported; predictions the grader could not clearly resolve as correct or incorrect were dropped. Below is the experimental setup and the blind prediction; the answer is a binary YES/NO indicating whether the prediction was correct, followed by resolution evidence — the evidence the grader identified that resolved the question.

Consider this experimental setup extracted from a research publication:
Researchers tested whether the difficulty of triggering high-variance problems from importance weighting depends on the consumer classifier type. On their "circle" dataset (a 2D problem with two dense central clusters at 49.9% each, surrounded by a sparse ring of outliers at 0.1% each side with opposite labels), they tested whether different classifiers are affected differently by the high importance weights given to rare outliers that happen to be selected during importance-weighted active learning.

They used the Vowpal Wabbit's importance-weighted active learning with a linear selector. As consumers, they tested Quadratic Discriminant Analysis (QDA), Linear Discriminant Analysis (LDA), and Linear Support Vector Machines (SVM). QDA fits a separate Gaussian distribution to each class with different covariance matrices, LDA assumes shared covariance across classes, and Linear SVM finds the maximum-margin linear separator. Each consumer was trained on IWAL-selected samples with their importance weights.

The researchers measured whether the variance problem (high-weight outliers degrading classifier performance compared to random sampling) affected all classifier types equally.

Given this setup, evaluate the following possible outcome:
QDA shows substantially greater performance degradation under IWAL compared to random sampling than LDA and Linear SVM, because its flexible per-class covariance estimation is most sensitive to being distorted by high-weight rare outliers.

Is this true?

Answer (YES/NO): YES